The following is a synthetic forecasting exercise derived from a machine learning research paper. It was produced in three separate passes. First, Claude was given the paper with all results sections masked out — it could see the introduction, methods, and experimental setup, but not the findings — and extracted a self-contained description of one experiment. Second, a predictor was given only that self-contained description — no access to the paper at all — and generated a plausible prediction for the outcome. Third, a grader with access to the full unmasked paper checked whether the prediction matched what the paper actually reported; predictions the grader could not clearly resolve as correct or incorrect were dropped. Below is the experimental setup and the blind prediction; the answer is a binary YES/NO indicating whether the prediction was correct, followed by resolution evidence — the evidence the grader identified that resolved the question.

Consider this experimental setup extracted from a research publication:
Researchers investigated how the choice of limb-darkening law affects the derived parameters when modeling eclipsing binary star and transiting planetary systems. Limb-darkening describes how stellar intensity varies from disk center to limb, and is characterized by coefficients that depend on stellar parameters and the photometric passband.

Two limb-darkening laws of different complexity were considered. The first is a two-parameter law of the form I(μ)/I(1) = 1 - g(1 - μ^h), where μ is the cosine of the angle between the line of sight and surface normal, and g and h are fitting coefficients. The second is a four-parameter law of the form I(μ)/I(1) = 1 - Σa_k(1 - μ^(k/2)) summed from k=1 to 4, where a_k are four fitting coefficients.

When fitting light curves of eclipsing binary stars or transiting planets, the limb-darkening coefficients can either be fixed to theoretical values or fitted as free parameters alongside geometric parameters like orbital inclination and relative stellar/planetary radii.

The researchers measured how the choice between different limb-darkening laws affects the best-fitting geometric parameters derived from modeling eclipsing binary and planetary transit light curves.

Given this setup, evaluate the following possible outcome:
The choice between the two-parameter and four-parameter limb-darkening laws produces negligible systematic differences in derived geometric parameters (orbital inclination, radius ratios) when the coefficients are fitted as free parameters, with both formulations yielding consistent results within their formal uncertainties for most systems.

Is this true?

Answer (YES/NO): NO